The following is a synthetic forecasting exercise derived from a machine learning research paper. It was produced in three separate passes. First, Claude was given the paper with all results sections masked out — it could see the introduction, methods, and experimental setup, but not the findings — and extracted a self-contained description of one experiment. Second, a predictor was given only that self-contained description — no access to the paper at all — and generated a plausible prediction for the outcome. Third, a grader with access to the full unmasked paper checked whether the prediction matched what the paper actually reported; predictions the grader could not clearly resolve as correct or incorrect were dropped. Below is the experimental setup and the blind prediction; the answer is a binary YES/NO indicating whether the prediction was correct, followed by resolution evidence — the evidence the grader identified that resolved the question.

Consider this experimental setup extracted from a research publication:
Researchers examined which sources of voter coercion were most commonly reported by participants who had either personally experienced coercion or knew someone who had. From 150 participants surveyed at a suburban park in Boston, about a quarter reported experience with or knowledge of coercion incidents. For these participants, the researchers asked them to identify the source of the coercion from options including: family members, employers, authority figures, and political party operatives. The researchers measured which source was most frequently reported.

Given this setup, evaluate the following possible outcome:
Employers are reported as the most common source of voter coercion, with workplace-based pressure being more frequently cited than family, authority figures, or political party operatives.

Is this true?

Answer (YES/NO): NO